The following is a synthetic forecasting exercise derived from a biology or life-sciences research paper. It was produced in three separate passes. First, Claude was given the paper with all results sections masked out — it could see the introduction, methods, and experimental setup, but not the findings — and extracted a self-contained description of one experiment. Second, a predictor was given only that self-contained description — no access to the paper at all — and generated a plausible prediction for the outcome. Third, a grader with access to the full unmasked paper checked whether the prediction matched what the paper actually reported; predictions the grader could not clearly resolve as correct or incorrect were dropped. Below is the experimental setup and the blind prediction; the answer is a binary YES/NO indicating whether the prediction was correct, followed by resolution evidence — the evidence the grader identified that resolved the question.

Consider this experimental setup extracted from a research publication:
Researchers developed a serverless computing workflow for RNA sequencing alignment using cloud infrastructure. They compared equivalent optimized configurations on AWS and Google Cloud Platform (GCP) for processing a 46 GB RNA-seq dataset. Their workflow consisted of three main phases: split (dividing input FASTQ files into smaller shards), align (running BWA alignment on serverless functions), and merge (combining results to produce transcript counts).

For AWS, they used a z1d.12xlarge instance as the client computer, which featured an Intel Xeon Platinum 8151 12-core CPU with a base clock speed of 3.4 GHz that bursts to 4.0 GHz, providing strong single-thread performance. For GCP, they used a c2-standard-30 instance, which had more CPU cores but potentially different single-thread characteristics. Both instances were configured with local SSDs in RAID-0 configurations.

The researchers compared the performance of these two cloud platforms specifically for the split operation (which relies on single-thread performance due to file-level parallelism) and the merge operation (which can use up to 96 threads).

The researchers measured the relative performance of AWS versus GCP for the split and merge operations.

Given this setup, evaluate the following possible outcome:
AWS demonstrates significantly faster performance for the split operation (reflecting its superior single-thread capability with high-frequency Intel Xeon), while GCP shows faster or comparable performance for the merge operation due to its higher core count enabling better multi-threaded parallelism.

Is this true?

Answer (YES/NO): NO